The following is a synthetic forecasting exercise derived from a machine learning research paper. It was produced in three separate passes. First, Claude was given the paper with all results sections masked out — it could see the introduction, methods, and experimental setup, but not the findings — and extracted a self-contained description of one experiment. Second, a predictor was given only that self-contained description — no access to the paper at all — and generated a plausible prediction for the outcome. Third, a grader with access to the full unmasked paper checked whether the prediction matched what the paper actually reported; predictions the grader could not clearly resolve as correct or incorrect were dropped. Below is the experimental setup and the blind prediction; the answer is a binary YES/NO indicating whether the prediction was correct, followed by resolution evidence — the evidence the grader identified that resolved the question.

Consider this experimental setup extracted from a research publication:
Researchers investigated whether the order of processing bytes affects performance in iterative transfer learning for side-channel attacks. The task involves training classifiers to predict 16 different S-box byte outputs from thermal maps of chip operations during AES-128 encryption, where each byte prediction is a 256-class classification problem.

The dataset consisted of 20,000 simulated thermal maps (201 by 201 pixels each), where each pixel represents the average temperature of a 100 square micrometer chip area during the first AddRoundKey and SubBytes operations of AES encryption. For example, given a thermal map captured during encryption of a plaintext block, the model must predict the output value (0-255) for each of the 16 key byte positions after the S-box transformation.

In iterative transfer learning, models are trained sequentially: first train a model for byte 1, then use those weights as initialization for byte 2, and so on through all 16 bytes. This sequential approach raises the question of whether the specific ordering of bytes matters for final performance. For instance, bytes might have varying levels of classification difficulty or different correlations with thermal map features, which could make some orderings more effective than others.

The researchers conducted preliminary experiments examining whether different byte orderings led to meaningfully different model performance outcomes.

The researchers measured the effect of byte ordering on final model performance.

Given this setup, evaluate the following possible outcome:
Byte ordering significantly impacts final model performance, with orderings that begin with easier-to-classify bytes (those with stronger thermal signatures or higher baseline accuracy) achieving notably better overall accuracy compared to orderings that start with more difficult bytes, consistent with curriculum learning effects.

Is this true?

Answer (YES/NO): NO